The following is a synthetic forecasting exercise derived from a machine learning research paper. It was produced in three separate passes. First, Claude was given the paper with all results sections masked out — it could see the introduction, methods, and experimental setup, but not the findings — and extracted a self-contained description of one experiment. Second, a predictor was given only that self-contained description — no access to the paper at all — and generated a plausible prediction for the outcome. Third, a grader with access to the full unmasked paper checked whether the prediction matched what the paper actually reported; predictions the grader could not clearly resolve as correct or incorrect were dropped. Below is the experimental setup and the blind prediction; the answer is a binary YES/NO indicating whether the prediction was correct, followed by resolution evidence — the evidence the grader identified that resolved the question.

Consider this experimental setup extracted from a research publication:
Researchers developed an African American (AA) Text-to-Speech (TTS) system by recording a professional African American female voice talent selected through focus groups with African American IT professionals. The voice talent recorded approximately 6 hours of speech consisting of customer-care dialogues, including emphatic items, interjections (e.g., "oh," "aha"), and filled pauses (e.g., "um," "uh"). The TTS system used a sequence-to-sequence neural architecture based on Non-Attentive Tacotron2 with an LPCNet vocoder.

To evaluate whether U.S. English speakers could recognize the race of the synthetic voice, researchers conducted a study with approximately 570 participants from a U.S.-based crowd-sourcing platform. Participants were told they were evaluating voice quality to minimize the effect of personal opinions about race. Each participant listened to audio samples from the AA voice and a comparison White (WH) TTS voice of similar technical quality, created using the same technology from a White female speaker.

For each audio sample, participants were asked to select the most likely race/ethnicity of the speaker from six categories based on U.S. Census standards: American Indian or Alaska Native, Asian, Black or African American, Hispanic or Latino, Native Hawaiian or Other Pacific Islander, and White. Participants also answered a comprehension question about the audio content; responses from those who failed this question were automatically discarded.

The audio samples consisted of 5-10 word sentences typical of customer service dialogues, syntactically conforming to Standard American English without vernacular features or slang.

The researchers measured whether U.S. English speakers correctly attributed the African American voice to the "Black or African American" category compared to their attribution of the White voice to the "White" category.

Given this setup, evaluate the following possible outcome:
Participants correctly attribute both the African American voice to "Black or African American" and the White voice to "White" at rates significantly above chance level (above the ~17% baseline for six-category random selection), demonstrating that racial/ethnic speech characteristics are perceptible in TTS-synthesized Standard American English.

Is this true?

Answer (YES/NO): NO